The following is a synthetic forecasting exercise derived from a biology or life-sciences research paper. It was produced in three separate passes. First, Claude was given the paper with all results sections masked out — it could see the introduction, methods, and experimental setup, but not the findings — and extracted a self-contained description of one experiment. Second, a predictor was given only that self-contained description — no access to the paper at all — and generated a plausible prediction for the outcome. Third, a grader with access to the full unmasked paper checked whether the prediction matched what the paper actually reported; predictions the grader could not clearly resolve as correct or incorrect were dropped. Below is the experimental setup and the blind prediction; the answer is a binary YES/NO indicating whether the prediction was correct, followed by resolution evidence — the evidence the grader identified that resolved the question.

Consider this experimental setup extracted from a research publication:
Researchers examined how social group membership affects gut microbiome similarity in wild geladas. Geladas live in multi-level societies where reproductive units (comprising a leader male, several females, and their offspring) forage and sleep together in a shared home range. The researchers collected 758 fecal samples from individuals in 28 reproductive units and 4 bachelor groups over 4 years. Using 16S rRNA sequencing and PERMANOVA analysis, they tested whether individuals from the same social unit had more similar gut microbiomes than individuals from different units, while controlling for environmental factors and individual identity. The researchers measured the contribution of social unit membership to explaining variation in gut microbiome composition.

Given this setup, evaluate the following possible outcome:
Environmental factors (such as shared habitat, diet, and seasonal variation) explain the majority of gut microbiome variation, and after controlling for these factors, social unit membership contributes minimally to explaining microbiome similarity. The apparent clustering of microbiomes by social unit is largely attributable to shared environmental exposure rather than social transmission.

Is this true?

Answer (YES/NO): NO